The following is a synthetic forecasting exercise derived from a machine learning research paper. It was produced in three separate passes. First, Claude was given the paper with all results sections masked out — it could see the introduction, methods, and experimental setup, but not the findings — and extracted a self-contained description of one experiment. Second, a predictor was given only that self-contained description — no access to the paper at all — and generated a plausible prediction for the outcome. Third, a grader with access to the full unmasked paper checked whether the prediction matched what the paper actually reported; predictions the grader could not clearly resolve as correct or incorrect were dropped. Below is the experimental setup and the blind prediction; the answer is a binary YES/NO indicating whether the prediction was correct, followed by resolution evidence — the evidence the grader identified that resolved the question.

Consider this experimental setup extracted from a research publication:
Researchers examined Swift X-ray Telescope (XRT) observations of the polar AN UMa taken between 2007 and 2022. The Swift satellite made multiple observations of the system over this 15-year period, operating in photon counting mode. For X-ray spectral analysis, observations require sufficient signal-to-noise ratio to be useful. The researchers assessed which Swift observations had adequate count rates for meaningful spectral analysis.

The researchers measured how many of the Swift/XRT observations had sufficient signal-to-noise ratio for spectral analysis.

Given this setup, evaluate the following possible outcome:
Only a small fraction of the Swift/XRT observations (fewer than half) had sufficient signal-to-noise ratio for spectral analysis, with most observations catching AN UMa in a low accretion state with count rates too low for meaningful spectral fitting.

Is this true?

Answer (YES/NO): YES